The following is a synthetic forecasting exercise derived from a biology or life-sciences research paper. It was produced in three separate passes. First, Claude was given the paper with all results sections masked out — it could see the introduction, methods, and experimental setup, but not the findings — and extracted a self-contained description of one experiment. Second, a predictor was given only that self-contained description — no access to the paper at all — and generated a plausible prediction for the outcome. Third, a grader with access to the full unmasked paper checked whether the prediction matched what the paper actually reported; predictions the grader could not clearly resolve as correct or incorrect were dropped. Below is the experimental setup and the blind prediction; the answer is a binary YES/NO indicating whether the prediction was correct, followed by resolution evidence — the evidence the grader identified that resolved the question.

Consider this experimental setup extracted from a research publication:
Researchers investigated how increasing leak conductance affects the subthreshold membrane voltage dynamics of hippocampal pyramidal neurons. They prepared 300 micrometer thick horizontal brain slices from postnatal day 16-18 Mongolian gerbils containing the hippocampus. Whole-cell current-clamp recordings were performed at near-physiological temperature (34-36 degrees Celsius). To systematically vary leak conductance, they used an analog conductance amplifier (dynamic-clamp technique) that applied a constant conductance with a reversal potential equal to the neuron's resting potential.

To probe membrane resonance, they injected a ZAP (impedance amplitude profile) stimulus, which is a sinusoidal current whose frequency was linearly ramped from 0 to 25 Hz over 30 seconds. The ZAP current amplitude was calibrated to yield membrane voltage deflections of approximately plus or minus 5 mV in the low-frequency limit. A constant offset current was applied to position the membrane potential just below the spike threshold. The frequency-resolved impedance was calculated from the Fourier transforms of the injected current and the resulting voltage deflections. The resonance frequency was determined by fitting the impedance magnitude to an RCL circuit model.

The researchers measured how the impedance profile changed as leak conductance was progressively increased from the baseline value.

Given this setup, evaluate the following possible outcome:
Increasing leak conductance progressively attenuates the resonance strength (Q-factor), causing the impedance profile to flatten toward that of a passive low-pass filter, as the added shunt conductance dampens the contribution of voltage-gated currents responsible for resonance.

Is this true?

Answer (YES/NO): NO